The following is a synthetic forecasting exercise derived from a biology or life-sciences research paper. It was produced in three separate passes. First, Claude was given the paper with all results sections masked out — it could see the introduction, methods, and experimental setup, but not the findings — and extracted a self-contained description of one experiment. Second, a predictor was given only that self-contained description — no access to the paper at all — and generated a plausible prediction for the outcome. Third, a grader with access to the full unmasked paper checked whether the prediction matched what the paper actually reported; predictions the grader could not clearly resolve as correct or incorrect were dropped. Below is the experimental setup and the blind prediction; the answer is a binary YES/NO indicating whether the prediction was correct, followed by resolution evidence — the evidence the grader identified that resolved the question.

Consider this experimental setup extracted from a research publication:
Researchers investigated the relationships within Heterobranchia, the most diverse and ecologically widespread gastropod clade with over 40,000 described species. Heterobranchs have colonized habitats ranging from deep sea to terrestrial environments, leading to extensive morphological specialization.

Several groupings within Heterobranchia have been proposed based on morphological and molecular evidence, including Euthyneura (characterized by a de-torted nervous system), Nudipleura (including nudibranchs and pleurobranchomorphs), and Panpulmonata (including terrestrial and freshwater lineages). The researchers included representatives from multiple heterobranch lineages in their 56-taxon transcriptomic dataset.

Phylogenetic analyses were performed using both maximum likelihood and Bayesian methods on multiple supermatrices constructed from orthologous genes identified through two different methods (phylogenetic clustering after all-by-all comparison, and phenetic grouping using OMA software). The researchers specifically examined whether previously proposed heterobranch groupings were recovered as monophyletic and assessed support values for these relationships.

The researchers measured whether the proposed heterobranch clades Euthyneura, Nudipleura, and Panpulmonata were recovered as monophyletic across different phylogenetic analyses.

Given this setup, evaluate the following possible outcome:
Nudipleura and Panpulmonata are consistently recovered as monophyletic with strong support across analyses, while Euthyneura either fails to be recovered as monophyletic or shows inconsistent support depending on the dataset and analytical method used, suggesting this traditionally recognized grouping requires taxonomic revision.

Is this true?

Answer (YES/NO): YES